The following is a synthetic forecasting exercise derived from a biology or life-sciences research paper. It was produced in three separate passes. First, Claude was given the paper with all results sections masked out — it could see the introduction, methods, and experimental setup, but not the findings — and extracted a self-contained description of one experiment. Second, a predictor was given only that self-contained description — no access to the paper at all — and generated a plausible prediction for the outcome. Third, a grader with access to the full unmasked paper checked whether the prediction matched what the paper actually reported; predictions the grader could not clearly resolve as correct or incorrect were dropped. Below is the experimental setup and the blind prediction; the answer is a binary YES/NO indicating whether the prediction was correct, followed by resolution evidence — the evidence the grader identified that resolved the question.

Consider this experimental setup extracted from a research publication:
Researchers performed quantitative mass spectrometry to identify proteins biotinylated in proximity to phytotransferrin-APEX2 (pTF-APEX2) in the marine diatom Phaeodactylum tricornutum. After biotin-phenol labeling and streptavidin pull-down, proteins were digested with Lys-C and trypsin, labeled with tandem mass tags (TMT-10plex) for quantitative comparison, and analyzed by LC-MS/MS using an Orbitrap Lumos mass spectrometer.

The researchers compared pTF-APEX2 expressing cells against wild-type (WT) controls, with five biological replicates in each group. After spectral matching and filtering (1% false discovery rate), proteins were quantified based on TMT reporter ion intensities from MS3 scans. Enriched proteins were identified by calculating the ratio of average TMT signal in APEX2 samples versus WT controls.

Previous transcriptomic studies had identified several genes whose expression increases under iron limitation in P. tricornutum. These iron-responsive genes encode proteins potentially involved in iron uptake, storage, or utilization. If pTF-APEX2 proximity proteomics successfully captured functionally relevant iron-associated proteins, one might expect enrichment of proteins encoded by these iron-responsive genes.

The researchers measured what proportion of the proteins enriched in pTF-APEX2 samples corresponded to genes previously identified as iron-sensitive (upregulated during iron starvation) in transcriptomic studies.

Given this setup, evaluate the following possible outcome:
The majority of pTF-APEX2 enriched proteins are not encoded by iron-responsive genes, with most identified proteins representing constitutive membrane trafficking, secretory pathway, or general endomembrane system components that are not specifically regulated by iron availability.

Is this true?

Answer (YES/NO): NO